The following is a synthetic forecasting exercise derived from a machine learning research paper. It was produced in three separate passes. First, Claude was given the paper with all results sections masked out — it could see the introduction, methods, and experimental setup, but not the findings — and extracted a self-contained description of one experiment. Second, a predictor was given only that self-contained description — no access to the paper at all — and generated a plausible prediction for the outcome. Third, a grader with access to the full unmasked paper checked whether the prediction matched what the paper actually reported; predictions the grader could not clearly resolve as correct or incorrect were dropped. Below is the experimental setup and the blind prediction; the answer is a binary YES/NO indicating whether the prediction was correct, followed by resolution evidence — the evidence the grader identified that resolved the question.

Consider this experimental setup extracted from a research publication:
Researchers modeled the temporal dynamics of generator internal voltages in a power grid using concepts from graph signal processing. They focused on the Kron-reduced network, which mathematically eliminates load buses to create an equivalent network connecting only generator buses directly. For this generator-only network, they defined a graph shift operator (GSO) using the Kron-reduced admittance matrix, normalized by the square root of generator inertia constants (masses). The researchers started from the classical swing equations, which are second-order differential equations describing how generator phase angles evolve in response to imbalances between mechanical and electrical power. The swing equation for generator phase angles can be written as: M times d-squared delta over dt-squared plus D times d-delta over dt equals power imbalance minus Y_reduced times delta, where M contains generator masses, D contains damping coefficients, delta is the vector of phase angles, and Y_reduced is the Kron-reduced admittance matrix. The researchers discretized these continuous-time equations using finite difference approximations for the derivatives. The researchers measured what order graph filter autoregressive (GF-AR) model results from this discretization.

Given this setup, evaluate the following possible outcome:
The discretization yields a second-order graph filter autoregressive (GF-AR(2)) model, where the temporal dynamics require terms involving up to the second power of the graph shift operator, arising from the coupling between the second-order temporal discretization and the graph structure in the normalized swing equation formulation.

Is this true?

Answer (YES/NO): NO